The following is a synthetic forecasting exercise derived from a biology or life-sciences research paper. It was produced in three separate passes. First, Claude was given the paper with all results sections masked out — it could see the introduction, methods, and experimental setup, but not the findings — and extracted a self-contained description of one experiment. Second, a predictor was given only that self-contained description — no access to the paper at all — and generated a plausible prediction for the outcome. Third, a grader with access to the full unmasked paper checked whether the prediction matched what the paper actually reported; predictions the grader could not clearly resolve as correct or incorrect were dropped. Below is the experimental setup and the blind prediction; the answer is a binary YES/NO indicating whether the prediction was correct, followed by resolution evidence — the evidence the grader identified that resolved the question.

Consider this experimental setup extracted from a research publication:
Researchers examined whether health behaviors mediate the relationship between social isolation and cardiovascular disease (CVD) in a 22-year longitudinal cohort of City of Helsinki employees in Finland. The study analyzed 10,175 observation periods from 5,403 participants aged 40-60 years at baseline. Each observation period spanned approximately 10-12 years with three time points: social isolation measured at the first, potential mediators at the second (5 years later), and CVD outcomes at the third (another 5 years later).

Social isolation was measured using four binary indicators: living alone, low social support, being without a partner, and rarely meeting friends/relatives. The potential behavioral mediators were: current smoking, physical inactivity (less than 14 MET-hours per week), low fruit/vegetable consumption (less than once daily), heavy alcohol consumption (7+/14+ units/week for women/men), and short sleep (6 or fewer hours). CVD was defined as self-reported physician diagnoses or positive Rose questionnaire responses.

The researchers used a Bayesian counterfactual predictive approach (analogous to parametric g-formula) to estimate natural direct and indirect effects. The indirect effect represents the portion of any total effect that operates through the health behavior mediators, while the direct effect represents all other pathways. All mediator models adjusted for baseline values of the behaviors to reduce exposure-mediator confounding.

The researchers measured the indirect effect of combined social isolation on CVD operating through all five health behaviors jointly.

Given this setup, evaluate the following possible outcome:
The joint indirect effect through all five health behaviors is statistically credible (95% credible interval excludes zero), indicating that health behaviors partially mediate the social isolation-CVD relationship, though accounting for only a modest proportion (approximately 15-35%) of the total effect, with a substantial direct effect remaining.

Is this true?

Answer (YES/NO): NO